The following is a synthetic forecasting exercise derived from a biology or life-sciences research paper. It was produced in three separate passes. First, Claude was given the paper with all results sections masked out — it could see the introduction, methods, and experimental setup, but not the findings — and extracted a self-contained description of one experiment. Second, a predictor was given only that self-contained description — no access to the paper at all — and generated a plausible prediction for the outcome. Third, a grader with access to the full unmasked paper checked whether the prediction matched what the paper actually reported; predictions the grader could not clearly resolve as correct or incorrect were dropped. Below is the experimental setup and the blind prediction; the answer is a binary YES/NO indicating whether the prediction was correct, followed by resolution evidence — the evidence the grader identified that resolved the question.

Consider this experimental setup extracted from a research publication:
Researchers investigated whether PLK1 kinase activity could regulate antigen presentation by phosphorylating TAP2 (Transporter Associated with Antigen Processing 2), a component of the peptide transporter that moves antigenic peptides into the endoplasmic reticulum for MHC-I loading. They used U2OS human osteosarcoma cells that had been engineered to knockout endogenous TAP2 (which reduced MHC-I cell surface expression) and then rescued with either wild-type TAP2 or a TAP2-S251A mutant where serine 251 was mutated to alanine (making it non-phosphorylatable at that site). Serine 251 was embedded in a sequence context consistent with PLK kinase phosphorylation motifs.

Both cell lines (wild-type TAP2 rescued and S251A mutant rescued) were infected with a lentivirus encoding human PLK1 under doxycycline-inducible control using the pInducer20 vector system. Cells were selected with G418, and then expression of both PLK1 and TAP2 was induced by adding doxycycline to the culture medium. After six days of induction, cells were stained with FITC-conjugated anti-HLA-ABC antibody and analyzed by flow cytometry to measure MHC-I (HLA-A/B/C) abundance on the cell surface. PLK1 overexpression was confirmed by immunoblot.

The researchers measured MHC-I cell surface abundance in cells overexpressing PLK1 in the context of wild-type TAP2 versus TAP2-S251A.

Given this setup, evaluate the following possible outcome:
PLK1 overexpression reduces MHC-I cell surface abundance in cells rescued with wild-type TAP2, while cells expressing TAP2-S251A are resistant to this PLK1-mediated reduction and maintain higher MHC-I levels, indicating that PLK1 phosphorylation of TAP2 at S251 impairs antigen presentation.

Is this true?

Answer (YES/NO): YES